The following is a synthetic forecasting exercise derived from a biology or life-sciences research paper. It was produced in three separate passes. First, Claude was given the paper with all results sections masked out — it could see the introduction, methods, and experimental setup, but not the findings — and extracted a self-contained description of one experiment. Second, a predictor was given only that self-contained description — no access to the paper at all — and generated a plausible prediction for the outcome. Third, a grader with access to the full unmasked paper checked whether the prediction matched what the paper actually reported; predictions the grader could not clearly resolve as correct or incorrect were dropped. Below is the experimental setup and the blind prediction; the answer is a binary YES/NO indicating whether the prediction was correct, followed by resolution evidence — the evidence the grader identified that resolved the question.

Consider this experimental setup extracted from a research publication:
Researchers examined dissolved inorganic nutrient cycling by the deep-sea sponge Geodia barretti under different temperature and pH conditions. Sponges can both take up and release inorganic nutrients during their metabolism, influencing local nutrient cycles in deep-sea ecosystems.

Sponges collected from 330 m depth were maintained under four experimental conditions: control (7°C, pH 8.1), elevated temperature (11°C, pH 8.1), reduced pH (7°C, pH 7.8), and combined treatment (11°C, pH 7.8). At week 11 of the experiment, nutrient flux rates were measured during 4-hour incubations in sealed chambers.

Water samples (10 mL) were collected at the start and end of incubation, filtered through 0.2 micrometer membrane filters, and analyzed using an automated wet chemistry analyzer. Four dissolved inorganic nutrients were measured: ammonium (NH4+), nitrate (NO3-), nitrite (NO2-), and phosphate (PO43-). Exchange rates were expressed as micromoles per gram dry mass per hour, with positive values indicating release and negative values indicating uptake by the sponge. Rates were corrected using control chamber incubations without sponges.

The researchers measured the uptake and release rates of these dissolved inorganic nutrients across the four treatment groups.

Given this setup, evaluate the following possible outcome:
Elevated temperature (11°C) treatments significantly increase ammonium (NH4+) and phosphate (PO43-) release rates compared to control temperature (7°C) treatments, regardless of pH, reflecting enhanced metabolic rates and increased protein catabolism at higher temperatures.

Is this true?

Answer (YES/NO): NO